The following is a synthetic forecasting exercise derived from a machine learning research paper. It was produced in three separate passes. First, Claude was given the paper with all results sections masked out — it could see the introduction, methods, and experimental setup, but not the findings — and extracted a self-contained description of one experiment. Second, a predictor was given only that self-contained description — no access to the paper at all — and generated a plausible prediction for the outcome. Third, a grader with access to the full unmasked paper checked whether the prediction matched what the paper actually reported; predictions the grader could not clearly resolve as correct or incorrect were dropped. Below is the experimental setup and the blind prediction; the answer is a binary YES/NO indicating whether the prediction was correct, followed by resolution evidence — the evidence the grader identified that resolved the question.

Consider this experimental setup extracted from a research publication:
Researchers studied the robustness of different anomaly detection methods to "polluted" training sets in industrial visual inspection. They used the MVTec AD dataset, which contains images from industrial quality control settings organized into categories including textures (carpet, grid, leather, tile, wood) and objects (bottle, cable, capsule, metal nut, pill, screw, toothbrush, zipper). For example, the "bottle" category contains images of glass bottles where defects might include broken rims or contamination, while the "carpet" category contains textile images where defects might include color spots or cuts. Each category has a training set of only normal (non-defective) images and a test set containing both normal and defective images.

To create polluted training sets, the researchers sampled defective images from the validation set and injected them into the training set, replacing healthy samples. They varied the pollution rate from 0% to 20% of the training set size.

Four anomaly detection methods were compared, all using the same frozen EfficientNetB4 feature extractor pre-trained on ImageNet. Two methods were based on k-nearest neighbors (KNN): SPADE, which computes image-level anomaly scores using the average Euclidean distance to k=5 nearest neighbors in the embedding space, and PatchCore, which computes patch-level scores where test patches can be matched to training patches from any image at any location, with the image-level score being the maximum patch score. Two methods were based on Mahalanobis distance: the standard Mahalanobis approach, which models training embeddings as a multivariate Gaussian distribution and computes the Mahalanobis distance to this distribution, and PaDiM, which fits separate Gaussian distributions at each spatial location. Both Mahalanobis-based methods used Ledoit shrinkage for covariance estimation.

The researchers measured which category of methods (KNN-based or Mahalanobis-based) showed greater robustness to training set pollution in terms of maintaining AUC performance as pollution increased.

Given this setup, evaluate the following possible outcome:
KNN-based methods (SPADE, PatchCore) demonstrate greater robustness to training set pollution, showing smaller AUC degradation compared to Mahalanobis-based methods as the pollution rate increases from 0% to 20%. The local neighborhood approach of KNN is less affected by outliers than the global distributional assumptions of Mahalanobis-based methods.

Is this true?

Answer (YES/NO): YES